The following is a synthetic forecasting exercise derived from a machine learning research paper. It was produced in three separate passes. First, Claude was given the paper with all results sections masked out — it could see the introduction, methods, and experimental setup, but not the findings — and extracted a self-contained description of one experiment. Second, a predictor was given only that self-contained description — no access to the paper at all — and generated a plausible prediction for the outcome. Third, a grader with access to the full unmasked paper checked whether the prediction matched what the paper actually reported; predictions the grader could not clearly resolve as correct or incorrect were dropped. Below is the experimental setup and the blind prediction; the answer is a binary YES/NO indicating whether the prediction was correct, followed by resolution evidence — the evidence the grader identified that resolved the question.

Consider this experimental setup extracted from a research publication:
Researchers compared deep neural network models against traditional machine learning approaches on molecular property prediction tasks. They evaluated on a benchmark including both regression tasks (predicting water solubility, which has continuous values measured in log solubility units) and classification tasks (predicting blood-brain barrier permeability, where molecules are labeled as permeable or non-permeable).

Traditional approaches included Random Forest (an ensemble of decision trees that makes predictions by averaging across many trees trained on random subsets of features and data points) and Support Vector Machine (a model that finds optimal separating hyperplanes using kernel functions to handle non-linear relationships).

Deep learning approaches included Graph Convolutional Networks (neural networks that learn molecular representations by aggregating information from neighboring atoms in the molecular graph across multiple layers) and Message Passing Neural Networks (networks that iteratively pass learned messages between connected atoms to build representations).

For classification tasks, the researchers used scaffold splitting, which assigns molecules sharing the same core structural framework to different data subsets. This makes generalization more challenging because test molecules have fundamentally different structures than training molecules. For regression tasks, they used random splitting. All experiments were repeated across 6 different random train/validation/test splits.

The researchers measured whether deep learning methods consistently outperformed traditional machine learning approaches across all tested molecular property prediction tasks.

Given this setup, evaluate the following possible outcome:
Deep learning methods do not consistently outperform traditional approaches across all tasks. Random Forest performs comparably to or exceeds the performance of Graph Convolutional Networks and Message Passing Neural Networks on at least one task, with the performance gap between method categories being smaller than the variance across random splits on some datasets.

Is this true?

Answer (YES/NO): YES